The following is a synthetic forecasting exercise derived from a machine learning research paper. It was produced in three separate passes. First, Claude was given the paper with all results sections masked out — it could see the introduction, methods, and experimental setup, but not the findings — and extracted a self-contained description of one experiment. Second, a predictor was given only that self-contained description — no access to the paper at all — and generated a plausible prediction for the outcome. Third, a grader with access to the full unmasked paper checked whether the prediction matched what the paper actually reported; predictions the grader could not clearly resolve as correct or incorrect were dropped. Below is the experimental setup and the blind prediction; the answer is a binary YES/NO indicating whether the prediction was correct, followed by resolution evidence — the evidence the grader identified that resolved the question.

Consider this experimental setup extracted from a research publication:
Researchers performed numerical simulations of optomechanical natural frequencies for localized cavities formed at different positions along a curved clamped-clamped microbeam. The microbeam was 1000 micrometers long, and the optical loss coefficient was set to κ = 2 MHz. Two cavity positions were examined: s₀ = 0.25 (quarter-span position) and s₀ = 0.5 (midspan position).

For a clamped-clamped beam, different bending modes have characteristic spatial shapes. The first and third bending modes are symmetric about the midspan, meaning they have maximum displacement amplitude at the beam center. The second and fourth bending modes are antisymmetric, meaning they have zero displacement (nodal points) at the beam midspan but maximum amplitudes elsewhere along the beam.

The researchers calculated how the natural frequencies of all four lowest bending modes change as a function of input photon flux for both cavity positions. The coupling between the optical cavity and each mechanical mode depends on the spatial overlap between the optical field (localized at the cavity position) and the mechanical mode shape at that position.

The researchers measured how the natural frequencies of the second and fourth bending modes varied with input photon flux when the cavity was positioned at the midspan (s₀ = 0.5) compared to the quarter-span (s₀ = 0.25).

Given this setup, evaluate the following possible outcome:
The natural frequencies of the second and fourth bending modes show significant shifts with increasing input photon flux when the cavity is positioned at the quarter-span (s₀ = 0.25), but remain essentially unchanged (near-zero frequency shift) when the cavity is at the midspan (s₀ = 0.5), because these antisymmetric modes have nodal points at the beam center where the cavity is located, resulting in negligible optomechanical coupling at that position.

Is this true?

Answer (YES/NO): YES